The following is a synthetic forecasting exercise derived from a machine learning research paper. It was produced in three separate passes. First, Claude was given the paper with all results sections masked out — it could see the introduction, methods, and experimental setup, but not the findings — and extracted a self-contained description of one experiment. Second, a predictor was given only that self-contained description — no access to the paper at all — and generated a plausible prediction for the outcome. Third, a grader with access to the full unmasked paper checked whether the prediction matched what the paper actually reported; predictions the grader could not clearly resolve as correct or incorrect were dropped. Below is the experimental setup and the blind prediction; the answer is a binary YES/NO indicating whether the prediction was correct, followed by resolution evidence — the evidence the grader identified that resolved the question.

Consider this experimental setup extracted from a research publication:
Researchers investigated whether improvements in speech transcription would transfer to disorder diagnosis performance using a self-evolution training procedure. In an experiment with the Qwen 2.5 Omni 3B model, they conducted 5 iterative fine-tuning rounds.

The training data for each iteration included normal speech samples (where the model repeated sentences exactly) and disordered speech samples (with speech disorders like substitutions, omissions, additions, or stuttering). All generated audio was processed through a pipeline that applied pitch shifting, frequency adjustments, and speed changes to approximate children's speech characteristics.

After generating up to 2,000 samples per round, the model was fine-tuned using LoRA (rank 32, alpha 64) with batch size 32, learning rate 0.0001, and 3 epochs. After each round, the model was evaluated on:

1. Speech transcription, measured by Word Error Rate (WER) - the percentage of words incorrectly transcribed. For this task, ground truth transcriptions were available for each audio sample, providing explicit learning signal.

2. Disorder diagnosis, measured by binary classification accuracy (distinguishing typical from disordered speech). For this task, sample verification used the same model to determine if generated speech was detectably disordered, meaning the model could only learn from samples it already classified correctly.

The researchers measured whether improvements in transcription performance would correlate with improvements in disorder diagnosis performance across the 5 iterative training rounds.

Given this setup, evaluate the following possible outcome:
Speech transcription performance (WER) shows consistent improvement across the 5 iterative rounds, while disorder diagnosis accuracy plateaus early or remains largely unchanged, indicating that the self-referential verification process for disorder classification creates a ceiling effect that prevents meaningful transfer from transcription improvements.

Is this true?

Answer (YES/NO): YES